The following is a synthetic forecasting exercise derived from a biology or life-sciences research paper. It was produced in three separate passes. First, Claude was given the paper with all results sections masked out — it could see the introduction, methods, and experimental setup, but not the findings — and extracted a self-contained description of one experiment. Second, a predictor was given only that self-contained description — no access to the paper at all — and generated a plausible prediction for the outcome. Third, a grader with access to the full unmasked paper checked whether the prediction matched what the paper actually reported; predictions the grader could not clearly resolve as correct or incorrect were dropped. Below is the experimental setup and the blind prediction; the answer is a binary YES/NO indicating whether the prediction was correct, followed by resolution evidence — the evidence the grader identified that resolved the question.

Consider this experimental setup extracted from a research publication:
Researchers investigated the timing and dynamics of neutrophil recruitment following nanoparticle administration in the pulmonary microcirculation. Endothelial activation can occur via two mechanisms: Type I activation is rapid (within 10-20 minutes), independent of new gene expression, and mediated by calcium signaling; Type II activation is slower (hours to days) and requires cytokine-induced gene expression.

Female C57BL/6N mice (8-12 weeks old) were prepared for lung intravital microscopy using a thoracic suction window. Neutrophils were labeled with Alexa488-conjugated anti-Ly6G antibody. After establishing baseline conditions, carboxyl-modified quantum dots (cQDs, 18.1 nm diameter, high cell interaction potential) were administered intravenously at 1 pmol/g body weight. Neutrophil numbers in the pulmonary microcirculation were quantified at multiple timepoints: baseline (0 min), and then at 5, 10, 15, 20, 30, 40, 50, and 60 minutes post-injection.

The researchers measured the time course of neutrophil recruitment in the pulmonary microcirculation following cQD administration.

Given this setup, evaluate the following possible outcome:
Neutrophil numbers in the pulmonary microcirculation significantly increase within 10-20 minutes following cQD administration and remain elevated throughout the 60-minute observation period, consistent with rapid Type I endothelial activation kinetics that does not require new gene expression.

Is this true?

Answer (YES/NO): NO